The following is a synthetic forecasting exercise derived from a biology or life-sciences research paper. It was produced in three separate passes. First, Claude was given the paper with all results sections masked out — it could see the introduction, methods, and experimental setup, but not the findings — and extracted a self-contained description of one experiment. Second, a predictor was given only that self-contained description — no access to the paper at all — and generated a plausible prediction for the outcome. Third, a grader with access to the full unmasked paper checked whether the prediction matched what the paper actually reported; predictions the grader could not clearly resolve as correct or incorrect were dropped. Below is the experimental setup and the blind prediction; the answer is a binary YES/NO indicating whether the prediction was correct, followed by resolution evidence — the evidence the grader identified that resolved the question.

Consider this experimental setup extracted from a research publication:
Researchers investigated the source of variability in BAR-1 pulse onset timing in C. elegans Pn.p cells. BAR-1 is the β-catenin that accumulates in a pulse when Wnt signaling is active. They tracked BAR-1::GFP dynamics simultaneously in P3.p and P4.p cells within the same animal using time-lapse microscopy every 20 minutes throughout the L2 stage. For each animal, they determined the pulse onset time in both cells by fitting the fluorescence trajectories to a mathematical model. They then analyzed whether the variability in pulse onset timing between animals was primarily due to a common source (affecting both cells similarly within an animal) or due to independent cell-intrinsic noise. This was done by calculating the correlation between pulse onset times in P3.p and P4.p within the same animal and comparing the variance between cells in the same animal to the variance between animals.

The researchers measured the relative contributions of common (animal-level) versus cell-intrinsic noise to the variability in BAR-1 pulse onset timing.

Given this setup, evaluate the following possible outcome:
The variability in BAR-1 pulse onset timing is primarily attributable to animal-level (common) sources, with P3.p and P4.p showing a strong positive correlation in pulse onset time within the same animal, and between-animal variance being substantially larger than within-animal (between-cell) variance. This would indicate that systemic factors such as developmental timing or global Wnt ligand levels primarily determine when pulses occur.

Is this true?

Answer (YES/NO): NO